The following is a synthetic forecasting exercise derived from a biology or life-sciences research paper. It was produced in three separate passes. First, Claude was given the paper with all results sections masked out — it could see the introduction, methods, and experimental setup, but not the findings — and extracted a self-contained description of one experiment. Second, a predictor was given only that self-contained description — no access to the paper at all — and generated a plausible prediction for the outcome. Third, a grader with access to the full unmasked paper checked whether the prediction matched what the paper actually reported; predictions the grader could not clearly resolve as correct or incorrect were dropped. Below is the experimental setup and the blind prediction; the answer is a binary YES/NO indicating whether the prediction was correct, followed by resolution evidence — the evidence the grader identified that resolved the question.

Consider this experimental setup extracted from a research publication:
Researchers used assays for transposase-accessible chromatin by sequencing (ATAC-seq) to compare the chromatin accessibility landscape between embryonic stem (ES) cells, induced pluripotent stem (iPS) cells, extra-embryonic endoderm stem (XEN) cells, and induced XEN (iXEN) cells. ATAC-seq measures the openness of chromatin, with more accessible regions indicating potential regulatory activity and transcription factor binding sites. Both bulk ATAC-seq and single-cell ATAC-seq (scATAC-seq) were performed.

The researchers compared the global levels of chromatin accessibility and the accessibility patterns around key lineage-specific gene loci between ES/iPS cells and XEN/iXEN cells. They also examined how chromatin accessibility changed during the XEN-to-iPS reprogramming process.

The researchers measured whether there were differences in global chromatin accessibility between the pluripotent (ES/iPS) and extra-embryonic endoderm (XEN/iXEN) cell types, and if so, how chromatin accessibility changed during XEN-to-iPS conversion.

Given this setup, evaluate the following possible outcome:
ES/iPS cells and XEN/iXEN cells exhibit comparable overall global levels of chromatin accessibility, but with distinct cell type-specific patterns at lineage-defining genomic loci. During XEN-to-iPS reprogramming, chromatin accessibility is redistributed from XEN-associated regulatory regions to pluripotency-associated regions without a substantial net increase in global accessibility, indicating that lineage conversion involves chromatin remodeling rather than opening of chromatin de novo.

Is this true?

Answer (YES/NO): NO